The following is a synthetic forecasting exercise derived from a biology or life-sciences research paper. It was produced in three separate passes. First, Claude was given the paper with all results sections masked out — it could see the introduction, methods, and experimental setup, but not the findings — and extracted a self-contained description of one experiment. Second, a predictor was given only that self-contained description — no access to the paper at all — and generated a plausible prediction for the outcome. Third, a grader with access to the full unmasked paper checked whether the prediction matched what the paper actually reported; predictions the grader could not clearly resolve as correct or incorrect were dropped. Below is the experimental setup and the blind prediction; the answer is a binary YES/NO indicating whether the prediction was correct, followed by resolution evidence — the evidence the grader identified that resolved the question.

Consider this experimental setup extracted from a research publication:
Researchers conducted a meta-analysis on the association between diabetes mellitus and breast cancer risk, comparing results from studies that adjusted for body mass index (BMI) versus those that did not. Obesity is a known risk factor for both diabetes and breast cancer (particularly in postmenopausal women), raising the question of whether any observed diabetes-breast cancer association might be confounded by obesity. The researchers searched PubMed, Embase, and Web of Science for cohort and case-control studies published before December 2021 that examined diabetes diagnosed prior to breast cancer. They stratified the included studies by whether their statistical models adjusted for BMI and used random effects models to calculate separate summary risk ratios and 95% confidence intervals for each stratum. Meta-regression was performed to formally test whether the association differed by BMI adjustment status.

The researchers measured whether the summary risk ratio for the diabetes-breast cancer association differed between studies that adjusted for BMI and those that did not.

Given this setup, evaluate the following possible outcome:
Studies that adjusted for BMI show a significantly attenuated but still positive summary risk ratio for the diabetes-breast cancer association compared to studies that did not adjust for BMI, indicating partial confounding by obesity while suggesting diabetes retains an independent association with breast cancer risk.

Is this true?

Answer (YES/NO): NO